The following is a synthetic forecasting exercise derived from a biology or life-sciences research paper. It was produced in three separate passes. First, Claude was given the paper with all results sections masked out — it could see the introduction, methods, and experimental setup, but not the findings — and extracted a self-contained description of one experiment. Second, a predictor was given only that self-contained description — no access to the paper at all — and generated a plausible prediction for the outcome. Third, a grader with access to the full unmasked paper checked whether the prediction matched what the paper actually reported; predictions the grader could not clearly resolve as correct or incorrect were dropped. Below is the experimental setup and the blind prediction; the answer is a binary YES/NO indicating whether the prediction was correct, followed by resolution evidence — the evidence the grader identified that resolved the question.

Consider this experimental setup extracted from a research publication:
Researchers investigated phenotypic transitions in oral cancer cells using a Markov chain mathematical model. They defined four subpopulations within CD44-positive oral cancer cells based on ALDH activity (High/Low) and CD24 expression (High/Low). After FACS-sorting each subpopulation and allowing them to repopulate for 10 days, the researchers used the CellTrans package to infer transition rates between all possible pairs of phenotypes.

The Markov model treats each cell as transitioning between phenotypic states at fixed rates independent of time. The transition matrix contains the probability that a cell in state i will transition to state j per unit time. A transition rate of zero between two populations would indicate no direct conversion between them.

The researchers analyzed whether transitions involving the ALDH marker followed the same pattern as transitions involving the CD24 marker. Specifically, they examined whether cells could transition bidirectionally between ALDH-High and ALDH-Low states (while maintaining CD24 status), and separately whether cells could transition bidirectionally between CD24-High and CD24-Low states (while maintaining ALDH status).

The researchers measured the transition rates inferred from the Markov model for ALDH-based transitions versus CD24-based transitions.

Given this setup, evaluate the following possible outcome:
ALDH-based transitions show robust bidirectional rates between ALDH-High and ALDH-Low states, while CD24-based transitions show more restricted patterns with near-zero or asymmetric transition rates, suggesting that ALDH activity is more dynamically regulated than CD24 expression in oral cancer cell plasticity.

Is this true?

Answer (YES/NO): YES